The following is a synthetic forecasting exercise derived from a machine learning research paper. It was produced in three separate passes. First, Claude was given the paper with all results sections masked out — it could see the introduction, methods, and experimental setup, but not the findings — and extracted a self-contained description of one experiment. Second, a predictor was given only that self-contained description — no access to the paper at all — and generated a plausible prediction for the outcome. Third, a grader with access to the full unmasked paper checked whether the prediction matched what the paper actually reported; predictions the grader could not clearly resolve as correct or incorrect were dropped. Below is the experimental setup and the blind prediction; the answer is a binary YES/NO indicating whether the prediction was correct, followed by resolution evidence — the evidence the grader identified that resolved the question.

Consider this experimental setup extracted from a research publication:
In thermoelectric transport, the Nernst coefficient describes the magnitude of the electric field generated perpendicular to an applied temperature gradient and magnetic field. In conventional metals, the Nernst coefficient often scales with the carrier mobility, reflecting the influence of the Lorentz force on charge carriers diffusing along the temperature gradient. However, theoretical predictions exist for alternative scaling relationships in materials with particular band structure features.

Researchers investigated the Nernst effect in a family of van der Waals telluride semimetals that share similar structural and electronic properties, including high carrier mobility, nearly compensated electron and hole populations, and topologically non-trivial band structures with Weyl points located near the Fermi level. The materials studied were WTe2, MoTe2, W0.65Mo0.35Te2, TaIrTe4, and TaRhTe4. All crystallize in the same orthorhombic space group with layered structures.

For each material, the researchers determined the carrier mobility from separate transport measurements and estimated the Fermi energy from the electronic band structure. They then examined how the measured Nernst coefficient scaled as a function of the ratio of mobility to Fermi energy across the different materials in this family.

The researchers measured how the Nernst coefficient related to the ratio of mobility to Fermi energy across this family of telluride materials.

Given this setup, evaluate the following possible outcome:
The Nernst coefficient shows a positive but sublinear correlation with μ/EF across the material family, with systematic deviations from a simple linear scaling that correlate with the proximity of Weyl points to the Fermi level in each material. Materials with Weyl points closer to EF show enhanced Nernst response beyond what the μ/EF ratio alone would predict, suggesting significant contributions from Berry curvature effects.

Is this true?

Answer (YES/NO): NO